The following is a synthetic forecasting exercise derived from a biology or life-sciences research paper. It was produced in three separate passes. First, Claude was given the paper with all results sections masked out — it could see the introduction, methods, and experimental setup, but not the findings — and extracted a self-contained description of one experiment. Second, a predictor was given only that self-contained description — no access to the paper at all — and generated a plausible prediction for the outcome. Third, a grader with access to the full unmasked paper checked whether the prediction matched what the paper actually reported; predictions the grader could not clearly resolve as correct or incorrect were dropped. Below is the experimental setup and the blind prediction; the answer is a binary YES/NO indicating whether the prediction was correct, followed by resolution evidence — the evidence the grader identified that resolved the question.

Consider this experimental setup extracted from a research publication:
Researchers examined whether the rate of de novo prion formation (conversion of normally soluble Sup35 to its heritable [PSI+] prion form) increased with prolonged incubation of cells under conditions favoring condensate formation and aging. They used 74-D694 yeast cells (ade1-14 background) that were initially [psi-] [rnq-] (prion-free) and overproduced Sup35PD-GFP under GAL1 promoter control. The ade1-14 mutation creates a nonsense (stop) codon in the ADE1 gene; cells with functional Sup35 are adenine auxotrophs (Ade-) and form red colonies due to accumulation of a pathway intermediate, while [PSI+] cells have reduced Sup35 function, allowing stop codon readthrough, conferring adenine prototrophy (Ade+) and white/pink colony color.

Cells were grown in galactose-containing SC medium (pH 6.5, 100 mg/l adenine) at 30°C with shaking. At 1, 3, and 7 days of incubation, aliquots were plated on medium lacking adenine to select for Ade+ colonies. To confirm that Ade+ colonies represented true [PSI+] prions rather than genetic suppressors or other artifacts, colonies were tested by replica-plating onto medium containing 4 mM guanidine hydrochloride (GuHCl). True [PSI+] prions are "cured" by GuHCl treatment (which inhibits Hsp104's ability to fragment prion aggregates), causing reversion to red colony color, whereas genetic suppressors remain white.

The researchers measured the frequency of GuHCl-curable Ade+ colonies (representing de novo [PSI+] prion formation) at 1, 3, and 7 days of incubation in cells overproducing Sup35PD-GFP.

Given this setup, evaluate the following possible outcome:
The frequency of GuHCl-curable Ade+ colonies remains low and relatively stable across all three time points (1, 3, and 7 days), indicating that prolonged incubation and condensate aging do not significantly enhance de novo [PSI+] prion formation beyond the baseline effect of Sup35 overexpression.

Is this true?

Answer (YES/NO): NO